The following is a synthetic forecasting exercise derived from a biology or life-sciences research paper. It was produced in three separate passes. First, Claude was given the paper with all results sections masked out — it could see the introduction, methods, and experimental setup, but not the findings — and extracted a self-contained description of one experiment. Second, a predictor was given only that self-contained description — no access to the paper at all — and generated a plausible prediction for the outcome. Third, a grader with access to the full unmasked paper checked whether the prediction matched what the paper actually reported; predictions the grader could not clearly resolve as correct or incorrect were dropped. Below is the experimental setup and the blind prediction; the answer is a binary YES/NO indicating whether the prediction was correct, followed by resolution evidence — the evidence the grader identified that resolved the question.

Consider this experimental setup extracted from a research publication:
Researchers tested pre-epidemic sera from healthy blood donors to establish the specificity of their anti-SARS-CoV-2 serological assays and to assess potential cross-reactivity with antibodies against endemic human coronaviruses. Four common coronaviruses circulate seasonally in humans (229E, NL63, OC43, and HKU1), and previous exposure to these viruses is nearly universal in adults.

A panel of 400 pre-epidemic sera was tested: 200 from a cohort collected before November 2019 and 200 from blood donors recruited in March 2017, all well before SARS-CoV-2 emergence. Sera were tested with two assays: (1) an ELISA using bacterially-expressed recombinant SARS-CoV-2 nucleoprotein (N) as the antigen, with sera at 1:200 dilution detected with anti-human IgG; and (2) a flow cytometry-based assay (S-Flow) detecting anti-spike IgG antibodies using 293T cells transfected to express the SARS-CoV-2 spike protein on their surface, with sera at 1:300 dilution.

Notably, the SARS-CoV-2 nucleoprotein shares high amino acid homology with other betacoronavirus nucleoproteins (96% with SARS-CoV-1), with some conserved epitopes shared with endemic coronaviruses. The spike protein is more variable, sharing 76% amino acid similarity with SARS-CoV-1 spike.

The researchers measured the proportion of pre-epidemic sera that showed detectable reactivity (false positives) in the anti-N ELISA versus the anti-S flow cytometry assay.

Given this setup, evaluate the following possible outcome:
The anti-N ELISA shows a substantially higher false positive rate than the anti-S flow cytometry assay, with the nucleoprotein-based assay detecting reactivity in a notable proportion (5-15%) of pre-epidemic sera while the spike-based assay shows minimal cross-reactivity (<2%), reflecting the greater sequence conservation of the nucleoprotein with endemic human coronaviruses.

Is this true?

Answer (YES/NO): NO